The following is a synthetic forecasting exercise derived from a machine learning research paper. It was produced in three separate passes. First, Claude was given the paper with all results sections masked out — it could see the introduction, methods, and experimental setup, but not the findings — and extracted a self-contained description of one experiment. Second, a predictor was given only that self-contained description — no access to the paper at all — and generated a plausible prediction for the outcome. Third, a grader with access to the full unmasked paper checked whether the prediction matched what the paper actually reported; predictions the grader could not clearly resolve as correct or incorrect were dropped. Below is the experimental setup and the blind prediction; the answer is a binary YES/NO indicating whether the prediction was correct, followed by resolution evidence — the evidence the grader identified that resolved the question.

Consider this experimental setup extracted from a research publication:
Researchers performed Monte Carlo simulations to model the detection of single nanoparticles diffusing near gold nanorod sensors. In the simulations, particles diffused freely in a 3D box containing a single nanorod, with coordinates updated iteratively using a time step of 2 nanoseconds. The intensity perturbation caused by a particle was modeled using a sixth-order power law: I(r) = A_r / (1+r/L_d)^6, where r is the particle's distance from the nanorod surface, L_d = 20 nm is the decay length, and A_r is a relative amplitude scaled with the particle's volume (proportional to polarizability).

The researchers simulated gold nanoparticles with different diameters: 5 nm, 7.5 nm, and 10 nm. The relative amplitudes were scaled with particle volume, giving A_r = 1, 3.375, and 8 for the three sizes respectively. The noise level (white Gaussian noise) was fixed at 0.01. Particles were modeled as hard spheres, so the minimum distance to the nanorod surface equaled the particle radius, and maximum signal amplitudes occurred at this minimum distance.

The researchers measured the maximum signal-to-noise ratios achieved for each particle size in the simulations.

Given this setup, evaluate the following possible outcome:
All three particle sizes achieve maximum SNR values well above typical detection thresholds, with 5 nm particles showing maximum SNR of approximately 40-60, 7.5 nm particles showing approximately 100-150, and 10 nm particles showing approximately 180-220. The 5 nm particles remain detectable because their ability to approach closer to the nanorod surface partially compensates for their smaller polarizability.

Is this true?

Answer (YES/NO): YES